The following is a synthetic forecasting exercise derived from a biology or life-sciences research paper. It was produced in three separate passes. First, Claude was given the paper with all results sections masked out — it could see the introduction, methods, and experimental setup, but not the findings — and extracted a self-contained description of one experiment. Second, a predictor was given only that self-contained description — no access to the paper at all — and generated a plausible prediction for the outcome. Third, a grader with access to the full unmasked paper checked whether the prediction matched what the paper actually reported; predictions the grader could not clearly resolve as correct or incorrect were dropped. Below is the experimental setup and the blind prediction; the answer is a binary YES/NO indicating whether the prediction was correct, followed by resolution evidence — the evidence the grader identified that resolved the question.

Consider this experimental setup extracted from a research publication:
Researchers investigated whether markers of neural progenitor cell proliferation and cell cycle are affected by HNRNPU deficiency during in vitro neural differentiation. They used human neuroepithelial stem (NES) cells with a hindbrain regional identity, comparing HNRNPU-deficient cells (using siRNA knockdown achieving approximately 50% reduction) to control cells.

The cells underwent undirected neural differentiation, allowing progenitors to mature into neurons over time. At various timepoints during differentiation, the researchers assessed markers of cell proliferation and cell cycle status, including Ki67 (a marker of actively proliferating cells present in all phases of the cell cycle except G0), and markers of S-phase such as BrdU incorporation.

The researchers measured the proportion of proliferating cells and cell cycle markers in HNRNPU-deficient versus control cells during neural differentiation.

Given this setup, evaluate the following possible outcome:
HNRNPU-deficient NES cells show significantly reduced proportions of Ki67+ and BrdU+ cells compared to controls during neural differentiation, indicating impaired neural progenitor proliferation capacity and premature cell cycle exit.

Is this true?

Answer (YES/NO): NO